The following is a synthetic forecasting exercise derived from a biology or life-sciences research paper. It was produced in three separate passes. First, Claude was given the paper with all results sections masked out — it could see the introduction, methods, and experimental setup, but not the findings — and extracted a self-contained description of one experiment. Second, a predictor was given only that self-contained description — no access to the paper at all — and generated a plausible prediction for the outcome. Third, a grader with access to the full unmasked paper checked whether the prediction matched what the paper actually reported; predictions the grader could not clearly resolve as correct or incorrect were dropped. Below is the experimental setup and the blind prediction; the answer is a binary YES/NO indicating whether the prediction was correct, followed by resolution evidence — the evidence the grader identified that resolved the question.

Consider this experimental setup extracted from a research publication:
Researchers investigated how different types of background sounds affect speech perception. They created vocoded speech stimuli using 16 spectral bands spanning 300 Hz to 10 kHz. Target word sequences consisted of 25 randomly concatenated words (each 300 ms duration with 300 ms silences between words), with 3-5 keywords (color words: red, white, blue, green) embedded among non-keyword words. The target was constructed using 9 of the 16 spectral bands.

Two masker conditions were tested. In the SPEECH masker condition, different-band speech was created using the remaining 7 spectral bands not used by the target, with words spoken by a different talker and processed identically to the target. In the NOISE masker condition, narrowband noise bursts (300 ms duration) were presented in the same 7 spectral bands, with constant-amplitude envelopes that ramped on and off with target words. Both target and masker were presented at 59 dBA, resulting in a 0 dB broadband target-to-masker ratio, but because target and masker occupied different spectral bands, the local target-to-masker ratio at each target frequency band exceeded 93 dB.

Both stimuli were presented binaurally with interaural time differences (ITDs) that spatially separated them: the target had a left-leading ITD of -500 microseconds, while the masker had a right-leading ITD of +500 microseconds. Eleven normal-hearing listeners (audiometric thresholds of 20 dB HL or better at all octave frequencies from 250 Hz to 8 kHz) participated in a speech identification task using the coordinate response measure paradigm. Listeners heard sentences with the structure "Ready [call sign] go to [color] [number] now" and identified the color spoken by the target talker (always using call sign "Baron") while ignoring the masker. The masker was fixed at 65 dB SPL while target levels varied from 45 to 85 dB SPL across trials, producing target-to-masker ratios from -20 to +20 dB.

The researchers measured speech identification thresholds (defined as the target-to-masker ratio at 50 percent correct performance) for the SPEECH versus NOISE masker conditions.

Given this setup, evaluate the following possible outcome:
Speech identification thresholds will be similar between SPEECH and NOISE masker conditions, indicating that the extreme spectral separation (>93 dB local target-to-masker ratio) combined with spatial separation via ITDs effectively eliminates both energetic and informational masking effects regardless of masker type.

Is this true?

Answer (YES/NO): NO